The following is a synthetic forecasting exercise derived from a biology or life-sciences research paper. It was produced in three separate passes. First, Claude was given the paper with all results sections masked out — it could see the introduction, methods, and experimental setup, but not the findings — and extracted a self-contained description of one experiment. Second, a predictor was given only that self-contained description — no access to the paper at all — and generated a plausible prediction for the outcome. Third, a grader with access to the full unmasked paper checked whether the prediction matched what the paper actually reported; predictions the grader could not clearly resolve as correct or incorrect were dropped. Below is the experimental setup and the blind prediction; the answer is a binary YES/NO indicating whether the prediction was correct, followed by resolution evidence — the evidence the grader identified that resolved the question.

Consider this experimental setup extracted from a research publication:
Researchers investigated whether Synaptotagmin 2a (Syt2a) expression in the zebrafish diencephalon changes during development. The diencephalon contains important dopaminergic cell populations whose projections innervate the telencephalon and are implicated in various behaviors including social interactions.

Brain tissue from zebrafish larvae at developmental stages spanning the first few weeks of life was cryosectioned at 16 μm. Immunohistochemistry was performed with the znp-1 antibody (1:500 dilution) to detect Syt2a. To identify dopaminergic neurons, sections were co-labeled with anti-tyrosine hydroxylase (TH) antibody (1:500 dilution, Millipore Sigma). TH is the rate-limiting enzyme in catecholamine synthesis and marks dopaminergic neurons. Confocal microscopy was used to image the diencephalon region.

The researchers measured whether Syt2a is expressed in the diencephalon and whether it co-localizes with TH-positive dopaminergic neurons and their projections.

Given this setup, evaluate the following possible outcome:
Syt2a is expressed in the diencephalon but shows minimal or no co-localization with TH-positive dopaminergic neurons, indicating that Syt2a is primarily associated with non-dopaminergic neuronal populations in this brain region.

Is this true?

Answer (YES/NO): NO